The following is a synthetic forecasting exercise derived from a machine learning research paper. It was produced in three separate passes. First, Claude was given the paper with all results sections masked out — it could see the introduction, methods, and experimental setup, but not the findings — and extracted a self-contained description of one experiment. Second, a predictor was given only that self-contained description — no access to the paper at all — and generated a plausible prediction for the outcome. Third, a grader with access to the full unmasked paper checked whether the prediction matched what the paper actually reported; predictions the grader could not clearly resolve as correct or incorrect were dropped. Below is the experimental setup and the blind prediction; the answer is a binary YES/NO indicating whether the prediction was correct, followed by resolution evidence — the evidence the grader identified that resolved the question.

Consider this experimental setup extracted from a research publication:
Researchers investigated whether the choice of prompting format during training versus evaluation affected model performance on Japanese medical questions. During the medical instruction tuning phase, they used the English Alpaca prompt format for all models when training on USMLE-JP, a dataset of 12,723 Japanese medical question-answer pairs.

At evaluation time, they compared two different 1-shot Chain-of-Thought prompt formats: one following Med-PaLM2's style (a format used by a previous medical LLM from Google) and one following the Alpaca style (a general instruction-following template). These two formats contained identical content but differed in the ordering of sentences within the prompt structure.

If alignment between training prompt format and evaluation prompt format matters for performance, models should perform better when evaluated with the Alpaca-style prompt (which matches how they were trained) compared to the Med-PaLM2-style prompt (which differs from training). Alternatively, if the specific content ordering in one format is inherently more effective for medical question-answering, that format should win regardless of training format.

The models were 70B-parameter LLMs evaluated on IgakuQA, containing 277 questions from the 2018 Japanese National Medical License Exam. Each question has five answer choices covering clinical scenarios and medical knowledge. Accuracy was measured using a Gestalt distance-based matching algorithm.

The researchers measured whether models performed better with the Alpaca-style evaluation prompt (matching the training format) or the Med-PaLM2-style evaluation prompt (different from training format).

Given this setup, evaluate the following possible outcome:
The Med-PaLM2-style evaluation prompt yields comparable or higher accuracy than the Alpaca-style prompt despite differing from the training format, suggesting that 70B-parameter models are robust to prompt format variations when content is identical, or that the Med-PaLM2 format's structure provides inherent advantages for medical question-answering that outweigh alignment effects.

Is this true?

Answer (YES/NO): NO